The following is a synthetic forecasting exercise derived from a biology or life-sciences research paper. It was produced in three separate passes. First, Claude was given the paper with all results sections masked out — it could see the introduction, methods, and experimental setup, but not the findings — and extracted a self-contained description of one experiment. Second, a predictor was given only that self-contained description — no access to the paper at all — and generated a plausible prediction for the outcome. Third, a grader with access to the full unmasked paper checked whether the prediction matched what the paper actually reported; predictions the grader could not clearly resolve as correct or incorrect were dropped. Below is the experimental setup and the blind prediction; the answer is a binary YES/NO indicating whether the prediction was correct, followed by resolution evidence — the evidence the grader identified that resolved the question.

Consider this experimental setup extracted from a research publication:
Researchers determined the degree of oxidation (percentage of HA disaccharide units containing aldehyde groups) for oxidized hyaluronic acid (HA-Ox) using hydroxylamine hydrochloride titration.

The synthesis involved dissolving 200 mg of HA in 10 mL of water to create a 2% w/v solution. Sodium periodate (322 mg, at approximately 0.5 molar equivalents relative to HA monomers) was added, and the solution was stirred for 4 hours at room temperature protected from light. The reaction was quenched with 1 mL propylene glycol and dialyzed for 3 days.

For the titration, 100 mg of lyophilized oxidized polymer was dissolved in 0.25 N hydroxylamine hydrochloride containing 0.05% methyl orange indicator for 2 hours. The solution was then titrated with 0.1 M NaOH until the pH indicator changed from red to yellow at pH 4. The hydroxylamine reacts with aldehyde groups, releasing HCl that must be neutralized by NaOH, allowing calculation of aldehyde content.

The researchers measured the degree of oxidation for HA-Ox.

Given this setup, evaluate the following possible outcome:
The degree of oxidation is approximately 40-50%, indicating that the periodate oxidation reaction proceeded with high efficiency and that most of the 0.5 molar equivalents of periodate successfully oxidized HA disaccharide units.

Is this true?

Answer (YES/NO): NO